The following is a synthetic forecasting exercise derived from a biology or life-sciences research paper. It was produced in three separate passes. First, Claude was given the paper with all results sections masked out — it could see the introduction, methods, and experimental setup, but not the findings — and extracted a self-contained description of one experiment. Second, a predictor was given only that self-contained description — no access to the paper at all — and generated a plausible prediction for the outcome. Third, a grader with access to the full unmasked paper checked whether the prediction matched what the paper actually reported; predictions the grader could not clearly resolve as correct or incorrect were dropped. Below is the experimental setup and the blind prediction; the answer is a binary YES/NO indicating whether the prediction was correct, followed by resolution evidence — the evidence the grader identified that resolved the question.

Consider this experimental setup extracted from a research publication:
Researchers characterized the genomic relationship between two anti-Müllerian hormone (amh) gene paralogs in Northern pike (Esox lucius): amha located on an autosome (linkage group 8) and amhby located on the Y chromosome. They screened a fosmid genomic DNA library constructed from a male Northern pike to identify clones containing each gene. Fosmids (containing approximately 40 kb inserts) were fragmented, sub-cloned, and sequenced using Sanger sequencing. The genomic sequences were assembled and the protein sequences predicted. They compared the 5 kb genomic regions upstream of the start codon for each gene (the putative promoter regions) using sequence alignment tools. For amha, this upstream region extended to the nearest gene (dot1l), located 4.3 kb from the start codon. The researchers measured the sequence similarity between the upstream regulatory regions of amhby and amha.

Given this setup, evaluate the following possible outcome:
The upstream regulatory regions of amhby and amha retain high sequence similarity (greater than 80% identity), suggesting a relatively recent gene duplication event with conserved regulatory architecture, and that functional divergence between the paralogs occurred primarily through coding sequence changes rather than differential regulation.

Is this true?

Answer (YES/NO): NO